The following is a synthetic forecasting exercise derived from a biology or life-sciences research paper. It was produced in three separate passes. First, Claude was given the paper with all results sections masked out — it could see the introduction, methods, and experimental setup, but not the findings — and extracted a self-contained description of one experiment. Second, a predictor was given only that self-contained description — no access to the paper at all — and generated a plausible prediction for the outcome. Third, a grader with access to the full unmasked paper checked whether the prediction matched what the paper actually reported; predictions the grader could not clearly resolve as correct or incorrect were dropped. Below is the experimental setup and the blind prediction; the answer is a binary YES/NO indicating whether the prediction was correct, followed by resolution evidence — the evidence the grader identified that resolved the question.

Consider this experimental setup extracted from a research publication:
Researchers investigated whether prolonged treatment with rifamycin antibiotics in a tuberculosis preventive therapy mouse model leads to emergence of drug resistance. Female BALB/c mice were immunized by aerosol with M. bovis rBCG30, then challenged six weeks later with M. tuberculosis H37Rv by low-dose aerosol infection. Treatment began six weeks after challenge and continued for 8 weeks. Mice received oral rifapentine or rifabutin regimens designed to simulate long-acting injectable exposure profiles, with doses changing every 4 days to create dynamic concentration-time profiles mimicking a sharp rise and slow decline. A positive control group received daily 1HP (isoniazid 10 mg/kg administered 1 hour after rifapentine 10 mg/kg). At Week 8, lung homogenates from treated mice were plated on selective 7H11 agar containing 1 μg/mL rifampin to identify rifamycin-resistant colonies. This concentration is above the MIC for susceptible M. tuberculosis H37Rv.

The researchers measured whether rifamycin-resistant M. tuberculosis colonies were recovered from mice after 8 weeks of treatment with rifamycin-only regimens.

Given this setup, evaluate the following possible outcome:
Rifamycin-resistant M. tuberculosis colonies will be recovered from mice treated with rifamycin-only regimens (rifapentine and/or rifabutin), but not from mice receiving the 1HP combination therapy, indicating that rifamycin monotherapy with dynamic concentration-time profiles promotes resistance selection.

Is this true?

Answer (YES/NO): NO